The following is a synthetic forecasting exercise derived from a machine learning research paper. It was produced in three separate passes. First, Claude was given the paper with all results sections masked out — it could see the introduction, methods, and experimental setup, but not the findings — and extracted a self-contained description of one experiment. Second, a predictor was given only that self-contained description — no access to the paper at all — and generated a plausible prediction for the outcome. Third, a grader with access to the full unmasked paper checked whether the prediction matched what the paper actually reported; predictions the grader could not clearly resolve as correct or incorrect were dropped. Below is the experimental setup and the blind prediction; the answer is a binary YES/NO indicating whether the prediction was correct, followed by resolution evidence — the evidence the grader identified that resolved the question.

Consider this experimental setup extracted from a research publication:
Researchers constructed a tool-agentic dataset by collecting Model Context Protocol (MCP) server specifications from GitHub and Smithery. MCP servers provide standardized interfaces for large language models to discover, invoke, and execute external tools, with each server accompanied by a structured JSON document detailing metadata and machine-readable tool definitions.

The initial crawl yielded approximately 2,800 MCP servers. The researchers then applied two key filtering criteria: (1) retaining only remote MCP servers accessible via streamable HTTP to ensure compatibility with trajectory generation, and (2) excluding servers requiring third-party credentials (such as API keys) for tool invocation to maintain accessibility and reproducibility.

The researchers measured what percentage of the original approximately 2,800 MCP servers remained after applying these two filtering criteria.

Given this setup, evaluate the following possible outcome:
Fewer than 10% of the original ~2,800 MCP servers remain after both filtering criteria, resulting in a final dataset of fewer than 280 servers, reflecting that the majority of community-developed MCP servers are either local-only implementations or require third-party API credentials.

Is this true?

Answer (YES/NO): NO